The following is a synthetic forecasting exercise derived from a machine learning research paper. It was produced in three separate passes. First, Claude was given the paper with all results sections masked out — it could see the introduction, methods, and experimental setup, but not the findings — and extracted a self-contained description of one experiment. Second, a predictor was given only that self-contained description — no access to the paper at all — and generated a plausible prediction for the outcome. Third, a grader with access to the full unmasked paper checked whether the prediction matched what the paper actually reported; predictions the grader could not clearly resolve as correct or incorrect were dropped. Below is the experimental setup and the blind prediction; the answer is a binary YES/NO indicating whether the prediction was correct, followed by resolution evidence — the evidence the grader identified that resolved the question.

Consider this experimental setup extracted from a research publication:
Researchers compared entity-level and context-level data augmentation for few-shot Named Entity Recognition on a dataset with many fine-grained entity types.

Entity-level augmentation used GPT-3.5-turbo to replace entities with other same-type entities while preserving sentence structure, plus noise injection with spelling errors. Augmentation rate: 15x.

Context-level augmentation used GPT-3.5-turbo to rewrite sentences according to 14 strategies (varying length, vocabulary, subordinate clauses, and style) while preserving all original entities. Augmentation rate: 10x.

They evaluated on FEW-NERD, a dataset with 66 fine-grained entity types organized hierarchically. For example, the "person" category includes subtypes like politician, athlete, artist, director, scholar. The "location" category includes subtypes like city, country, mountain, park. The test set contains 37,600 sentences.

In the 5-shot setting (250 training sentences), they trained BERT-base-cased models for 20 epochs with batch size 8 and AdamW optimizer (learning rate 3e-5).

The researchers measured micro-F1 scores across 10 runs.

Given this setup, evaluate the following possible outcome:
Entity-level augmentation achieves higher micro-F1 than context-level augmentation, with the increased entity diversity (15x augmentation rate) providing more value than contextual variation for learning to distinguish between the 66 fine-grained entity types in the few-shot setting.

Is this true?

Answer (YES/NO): YES